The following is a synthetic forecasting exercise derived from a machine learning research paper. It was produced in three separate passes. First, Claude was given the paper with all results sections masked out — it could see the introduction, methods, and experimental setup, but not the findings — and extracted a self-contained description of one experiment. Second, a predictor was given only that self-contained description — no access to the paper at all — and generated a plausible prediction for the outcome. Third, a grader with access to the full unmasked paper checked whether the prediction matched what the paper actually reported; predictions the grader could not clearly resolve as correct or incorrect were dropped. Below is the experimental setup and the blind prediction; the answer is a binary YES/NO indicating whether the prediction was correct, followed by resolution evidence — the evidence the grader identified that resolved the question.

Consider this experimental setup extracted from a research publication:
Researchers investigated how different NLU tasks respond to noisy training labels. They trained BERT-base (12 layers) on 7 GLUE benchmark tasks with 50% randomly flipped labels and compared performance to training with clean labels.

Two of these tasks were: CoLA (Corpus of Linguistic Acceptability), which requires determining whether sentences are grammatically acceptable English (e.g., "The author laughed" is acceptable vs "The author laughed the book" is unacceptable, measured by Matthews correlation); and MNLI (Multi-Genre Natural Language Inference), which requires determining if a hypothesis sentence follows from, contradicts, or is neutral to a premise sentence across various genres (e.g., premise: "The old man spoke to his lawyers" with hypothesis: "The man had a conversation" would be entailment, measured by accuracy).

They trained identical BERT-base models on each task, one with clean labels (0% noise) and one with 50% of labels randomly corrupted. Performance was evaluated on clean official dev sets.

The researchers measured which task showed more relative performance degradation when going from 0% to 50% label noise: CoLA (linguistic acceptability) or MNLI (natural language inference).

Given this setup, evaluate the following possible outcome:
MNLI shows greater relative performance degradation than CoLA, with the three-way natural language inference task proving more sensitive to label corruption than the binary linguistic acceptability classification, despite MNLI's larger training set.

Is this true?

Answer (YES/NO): NO